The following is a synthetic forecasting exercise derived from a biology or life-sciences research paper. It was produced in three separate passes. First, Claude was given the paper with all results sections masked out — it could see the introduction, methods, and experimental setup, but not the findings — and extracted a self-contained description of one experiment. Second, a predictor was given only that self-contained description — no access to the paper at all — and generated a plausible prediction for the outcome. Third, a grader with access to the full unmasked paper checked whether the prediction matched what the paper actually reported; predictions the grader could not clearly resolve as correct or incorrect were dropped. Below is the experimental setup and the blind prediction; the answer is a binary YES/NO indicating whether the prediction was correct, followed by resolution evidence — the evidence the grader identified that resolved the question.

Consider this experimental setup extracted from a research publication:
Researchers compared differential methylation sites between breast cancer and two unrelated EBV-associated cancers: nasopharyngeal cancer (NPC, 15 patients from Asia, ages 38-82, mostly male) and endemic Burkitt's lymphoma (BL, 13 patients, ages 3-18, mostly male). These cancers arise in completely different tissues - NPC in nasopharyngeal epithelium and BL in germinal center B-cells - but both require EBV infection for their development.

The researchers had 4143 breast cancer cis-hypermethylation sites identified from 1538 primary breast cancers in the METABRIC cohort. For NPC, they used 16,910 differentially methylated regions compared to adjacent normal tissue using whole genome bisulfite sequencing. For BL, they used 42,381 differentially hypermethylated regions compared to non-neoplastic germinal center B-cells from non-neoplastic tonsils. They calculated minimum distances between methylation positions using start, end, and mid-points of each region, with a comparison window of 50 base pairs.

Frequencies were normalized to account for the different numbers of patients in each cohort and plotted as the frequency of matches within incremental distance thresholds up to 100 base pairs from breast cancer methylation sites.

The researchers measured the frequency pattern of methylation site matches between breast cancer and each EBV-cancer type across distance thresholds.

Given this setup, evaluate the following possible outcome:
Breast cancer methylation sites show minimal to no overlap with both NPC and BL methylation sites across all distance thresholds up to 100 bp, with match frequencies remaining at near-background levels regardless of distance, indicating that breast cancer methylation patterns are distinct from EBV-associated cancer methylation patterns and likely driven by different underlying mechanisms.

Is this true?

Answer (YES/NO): NO